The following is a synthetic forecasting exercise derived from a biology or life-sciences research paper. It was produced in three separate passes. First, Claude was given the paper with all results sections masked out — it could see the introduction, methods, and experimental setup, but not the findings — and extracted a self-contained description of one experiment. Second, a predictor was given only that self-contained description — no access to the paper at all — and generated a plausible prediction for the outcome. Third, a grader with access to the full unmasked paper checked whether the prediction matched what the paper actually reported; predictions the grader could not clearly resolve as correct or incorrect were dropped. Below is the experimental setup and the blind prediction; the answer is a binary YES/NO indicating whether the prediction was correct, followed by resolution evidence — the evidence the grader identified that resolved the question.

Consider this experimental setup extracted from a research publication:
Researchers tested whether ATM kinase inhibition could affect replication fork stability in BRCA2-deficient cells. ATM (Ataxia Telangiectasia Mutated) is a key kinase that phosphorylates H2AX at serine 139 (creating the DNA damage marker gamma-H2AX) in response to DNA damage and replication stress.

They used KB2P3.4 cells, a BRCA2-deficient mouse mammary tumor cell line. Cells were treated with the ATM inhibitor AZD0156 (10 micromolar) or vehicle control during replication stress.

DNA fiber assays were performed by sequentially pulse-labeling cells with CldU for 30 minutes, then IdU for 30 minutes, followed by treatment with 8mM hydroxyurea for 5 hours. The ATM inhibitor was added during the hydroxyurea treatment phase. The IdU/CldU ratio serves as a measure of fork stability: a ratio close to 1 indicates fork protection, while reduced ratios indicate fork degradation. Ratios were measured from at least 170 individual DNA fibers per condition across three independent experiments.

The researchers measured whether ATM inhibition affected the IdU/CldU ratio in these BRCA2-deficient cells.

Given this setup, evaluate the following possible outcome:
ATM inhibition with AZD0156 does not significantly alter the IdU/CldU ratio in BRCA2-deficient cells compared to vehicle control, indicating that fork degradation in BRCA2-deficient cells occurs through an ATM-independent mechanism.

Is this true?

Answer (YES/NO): NO